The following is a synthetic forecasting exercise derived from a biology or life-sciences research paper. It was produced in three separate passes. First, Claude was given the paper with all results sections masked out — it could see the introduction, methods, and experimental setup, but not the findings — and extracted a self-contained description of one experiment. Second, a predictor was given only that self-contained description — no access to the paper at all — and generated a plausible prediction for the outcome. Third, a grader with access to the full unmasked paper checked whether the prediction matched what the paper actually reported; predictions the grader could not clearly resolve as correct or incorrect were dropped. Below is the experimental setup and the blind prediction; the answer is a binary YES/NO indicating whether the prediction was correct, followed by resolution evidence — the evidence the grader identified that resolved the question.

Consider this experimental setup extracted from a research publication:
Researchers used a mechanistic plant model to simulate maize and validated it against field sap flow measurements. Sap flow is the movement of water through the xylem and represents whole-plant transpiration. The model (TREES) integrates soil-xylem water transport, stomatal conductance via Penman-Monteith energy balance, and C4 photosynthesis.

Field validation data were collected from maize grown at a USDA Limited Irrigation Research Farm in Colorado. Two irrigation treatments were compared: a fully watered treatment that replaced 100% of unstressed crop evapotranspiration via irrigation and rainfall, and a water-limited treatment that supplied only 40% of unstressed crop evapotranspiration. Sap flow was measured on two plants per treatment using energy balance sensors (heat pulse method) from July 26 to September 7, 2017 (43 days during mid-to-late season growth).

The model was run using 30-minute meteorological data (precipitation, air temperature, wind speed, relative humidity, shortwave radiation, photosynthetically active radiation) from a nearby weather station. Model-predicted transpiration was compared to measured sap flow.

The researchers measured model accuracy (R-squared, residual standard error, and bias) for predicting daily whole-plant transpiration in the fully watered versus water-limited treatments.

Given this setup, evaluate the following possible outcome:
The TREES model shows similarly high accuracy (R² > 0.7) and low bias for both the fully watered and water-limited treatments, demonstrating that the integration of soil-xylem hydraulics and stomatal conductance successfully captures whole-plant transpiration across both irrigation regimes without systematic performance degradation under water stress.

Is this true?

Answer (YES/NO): NO